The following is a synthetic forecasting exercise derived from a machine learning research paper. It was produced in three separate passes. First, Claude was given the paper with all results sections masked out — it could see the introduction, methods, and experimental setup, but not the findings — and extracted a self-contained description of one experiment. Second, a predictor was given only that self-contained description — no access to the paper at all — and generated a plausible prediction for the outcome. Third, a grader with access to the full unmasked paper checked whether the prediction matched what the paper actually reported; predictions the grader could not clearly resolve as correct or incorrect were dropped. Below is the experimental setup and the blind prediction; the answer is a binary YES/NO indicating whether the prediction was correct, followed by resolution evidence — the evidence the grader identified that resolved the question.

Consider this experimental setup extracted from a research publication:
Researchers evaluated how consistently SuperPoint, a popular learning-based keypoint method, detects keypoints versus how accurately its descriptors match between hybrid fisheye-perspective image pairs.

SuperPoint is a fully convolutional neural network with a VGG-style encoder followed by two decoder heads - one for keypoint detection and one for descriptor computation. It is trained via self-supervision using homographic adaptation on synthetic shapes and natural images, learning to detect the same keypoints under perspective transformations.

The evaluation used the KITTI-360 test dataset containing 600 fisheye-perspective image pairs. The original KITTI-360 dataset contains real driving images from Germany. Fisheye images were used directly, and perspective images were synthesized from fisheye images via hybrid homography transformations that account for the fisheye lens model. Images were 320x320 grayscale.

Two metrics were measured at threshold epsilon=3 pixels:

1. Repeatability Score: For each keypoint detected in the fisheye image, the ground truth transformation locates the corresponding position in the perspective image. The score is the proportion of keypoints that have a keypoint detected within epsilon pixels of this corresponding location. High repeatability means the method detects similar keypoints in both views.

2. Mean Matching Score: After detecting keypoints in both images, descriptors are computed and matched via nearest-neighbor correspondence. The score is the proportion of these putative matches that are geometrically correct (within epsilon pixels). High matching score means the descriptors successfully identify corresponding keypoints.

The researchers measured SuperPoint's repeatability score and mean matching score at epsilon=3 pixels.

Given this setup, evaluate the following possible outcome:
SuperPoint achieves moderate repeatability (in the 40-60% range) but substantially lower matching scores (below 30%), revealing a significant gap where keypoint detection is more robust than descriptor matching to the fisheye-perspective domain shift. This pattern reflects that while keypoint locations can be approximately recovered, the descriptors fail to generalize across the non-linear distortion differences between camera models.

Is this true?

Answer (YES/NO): YES